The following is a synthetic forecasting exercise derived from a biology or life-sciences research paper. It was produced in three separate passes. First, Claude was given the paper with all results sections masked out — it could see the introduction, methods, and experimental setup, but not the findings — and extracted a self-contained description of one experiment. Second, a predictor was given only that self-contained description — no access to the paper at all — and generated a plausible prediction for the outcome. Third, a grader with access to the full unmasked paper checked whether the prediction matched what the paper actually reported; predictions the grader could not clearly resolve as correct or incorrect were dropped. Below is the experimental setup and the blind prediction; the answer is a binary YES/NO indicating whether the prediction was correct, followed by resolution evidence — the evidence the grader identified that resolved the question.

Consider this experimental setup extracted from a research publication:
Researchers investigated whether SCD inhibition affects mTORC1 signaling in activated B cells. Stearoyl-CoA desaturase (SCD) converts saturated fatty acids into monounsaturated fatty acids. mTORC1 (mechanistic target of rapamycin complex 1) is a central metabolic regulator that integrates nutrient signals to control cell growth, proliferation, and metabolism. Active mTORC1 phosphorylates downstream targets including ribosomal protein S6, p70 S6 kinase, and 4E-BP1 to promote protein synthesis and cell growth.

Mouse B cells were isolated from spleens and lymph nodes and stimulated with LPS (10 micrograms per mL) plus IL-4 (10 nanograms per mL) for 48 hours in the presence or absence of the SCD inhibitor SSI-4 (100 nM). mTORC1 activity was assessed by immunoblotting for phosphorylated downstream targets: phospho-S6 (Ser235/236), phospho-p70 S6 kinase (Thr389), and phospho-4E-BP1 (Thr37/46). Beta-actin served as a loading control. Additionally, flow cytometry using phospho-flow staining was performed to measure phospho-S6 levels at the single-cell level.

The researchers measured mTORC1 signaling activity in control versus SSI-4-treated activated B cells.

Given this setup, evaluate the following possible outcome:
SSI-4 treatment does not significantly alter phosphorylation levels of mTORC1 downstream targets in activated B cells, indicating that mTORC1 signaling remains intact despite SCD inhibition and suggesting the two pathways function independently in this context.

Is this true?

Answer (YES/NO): NO